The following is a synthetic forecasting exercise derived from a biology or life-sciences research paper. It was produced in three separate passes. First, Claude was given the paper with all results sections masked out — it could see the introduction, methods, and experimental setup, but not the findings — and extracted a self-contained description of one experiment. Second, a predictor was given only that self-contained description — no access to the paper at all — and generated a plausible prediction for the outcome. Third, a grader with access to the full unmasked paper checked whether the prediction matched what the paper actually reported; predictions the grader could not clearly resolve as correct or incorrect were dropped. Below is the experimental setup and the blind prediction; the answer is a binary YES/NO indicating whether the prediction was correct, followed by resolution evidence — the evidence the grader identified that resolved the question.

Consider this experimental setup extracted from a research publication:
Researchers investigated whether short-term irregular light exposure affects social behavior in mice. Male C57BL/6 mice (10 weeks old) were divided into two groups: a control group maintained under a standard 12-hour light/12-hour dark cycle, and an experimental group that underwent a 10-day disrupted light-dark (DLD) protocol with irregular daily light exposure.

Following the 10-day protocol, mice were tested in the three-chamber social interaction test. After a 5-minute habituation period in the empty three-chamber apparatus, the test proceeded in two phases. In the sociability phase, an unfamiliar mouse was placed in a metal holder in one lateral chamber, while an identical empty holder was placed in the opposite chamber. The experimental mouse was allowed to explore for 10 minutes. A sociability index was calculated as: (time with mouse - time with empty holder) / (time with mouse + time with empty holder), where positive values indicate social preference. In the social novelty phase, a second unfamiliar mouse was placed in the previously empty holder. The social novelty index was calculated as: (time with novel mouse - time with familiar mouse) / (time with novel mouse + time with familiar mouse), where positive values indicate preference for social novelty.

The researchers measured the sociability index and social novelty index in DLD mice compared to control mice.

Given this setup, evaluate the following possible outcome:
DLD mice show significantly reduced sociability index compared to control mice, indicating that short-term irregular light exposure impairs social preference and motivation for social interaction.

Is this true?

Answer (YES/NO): NO